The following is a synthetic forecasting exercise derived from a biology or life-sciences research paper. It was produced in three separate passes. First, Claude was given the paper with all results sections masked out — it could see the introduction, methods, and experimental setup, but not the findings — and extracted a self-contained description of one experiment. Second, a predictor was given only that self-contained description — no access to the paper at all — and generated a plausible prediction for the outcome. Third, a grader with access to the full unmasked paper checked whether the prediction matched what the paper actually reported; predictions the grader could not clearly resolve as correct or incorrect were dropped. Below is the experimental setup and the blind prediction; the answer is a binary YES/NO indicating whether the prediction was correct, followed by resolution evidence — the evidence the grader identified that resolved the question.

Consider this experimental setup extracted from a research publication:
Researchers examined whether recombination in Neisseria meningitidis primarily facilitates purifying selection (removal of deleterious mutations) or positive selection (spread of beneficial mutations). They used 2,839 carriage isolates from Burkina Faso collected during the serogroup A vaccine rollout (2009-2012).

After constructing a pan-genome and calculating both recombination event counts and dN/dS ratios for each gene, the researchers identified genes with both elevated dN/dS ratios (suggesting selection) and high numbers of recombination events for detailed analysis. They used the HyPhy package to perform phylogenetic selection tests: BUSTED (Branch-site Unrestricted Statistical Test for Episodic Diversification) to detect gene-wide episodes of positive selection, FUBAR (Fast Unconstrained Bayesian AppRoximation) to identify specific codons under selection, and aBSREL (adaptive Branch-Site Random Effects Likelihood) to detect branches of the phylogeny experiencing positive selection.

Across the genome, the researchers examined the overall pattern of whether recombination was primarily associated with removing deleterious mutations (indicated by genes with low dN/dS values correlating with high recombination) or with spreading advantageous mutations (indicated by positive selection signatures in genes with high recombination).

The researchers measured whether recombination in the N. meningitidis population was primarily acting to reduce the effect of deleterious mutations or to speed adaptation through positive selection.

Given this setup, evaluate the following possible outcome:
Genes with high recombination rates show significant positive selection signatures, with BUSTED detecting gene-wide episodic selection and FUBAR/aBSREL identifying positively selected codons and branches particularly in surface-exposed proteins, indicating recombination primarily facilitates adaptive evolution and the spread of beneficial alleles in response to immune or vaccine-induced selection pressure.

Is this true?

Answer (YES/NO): NO